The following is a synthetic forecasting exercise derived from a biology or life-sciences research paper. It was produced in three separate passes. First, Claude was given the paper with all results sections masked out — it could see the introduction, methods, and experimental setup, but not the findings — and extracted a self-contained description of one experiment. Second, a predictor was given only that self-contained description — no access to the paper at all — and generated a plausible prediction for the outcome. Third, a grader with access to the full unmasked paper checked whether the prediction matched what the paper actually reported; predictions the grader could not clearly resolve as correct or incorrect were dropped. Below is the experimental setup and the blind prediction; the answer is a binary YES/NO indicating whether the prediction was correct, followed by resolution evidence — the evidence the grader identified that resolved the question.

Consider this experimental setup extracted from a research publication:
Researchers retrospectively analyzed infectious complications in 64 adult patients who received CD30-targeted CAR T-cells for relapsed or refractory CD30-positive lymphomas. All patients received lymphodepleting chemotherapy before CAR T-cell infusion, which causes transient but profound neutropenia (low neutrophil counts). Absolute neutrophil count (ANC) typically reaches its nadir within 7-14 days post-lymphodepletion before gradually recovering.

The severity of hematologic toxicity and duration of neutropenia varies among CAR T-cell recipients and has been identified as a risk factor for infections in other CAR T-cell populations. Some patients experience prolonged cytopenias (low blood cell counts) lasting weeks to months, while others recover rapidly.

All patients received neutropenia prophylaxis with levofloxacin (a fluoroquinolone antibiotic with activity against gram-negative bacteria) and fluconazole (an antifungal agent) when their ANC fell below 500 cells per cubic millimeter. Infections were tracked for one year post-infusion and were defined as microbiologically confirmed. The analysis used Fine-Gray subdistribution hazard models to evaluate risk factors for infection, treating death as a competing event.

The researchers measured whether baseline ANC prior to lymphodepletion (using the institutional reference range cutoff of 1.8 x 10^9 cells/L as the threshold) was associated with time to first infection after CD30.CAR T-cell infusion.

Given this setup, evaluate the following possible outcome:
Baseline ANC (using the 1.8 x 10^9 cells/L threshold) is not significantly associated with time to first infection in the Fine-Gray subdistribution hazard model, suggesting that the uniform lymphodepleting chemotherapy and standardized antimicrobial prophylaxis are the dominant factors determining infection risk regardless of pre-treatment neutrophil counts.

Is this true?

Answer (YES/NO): NO